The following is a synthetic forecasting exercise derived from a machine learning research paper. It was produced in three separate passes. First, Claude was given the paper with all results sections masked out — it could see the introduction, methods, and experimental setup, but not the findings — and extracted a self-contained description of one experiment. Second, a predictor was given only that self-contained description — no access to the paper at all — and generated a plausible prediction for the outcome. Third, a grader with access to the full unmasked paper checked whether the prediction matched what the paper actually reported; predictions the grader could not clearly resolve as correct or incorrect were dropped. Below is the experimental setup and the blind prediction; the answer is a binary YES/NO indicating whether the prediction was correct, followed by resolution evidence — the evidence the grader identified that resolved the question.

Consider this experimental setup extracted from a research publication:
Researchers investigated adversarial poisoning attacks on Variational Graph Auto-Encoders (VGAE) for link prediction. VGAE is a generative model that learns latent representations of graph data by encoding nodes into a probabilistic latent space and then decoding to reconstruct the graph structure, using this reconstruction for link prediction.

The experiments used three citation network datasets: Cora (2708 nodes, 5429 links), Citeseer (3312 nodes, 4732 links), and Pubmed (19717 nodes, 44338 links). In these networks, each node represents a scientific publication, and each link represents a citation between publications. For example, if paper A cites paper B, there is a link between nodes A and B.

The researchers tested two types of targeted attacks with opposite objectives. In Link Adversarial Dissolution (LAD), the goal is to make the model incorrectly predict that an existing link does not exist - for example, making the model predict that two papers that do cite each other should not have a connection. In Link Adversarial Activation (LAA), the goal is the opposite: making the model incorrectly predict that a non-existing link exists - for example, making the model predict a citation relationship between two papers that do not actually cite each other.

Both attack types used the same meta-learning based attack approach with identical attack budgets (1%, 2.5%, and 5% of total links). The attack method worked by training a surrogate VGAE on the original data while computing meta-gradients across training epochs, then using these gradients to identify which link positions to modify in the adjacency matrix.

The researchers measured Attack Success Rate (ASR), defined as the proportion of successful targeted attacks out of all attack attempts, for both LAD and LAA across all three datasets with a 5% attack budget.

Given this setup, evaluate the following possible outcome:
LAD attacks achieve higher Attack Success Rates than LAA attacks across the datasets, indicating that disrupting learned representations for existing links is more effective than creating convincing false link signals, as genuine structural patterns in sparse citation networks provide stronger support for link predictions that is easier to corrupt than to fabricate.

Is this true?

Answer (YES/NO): NO